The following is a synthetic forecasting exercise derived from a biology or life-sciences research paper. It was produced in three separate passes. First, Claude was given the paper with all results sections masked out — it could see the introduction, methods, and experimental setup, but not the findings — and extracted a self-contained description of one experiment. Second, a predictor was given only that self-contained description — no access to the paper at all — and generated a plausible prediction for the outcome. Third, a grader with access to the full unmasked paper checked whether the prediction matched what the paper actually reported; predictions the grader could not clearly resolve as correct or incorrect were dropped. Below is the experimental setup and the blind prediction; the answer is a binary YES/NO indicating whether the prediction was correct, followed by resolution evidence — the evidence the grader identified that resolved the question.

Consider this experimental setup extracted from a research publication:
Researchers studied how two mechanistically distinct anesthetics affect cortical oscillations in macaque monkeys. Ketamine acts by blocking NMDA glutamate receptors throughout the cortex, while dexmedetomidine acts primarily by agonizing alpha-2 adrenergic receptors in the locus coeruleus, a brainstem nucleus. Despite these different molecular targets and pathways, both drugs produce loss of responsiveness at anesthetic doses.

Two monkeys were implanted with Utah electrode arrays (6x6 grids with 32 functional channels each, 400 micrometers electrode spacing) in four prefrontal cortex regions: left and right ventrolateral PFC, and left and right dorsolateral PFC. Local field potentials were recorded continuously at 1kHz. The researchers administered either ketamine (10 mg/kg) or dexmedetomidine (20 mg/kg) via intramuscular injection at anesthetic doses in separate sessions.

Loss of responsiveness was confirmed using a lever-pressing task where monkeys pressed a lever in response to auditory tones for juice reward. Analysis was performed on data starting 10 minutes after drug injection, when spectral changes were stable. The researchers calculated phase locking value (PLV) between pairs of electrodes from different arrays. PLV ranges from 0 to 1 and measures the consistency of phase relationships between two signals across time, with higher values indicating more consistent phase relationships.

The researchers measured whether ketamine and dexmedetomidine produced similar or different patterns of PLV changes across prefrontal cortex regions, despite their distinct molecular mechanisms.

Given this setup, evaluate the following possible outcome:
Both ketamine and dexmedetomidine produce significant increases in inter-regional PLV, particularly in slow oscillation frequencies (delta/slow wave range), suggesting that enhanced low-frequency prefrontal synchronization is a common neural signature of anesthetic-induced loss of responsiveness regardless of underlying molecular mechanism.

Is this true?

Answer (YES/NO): YES